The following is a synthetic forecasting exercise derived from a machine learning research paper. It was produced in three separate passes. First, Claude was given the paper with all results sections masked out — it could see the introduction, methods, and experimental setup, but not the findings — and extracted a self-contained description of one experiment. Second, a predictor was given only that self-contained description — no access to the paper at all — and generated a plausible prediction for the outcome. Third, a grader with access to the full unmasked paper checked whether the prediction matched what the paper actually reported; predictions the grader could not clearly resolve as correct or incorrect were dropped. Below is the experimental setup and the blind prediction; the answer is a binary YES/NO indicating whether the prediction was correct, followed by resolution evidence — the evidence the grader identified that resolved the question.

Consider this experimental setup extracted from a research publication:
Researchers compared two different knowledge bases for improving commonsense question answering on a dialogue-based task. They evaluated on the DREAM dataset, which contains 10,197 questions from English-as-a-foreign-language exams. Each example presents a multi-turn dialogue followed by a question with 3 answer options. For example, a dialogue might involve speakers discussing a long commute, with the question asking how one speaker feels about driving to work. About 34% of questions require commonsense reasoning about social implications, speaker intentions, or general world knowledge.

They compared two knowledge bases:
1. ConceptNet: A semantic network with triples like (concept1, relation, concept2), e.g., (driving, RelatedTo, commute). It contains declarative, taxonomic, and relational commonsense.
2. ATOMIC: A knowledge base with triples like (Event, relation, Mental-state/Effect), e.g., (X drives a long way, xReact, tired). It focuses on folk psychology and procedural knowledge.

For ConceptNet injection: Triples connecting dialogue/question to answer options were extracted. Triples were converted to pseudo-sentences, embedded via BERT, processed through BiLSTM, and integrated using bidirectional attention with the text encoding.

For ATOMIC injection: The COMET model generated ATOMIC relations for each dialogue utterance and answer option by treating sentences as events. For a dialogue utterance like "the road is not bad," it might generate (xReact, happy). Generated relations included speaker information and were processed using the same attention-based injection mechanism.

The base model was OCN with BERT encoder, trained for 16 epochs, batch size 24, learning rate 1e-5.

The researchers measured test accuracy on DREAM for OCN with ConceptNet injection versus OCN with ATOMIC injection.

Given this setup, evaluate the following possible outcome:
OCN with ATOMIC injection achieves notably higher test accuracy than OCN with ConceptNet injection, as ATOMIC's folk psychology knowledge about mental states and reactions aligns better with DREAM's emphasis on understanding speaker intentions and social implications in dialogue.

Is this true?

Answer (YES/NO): NO